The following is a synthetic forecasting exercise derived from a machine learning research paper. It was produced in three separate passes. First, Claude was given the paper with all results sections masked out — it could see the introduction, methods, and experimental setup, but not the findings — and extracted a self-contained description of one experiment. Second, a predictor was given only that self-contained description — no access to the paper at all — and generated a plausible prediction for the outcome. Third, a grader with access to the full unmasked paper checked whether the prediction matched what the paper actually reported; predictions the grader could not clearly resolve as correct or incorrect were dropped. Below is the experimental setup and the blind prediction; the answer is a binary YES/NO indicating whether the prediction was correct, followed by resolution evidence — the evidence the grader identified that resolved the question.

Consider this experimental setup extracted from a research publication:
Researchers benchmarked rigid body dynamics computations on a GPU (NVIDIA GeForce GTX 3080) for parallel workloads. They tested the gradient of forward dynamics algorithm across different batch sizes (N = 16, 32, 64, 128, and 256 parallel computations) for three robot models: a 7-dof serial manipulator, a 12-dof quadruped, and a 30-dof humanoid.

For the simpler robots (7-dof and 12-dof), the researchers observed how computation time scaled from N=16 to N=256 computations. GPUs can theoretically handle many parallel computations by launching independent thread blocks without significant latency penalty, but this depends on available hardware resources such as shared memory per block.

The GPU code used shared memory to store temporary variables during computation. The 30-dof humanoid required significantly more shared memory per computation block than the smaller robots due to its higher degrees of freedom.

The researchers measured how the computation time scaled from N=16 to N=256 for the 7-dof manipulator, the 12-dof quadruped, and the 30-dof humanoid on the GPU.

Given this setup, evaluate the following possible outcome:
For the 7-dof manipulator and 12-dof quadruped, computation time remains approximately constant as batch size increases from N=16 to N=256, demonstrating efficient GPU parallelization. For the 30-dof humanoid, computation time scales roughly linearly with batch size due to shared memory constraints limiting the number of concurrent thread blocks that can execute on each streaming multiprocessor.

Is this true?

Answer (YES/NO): NO